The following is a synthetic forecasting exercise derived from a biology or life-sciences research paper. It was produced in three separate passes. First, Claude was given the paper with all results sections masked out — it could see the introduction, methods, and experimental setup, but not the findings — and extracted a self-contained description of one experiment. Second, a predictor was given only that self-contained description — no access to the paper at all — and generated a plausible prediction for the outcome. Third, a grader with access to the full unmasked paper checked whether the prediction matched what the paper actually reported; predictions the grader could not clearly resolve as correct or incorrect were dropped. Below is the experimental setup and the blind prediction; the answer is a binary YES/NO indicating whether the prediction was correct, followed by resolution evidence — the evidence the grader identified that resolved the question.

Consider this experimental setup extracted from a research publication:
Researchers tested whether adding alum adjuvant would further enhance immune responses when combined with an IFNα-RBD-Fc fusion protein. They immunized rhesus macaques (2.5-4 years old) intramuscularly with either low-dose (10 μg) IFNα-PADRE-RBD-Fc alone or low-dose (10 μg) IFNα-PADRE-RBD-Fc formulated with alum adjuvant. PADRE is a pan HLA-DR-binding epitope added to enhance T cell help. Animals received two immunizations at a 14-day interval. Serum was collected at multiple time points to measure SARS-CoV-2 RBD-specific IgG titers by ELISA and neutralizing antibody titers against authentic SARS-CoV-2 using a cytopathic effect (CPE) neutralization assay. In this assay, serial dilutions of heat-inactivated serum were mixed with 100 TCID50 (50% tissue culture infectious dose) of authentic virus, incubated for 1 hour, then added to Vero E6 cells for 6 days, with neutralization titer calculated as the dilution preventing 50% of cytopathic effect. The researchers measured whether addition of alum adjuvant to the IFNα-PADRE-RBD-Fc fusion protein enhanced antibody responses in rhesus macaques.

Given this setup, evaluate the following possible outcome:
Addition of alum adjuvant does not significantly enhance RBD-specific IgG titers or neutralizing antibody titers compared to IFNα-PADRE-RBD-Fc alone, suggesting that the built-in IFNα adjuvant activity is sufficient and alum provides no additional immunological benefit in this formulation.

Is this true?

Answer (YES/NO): YES